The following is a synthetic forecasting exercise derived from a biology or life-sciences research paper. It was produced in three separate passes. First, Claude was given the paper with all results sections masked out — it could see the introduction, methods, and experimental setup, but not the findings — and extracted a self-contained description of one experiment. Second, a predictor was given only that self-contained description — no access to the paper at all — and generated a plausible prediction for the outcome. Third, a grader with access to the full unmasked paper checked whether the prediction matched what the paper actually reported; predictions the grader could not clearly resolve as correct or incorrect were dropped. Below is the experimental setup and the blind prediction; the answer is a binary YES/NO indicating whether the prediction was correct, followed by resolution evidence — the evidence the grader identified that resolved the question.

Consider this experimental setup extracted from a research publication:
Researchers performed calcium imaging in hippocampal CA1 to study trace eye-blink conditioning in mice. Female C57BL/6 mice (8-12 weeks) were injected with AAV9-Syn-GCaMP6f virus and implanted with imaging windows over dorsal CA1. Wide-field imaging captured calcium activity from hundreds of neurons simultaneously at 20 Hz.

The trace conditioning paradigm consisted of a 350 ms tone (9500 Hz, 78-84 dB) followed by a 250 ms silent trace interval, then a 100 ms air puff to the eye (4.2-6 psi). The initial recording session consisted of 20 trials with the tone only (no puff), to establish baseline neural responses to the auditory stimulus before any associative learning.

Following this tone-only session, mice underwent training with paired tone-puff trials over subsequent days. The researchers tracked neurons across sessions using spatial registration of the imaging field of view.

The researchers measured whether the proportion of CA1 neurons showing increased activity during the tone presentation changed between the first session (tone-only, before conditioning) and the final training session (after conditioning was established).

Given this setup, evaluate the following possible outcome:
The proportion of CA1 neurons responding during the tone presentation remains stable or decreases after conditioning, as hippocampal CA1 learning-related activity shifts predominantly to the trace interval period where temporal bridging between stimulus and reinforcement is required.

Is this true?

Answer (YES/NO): NO